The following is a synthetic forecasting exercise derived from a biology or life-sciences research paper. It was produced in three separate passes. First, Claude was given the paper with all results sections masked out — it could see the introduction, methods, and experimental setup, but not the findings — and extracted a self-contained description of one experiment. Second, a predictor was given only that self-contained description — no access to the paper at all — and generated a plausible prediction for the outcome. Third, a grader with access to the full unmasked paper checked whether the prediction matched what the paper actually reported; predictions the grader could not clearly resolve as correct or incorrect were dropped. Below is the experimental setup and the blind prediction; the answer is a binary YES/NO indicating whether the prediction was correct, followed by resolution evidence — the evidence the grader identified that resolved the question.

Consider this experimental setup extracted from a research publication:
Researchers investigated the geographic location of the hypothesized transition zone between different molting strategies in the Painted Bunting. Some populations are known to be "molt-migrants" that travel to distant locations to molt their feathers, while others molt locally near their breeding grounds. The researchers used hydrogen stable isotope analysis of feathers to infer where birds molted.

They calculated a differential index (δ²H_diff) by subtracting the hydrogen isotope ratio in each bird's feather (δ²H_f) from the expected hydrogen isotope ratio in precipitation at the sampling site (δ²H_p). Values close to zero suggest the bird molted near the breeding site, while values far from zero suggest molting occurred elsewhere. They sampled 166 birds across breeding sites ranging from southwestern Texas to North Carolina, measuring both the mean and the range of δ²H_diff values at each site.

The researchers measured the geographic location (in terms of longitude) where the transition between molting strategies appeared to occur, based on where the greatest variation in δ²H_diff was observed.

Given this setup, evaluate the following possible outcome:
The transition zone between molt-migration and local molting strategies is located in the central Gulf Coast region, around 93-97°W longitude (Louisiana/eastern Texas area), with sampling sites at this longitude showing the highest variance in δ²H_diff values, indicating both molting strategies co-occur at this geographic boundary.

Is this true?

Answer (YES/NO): NO